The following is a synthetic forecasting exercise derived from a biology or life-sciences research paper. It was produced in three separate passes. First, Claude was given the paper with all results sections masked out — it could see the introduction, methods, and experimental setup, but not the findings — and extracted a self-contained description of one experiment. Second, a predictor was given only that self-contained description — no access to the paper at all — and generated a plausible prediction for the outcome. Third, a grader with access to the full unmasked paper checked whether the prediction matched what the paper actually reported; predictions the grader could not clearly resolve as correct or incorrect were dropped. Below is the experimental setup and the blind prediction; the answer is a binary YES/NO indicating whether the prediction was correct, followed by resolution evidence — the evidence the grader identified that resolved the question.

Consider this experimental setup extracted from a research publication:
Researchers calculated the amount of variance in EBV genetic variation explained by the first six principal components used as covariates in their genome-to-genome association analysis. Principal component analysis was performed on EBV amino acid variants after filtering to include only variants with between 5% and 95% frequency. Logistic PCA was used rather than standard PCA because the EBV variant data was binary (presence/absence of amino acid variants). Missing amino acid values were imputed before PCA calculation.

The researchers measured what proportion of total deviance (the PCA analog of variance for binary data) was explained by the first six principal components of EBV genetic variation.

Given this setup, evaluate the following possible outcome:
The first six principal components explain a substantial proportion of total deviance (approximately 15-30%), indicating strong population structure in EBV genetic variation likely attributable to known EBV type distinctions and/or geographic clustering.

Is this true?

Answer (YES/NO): NO